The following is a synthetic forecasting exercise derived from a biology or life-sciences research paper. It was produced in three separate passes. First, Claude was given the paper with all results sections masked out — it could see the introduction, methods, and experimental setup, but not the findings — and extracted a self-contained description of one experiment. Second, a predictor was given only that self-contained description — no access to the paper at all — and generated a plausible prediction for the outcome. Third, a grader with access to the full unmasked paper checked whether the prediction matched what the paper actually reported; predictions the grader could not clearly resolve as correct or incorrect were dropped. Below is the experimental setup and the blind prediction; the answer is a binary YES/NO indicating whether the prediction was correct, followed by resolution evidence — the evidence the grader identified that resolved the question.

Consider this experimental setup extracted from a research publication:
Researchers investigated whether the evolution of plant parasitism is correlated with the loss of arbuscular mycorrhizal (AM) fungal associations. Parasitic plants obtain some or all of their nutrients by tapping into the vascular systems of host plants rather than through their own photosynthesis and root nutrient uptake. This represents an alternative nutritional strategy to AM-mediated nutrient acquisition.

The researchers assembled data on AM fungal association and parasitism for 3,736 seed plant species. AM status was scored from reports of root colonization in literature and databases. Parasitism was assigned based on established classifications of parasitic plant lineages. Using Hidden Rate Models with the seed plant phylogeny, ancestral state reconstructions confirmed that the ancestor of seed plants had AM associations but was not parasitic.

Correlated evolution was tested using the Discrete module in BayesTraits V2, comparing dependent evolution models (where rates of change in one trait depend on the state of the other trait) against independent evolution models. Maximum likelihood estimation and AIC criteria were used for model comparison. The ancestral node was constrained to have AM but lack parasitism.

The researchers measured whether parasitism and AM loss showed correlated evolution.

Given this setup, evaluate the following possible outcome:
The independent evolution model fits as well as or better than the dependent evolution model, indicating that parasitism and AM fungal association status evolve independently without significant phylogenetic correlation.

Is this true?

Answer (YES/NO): NO